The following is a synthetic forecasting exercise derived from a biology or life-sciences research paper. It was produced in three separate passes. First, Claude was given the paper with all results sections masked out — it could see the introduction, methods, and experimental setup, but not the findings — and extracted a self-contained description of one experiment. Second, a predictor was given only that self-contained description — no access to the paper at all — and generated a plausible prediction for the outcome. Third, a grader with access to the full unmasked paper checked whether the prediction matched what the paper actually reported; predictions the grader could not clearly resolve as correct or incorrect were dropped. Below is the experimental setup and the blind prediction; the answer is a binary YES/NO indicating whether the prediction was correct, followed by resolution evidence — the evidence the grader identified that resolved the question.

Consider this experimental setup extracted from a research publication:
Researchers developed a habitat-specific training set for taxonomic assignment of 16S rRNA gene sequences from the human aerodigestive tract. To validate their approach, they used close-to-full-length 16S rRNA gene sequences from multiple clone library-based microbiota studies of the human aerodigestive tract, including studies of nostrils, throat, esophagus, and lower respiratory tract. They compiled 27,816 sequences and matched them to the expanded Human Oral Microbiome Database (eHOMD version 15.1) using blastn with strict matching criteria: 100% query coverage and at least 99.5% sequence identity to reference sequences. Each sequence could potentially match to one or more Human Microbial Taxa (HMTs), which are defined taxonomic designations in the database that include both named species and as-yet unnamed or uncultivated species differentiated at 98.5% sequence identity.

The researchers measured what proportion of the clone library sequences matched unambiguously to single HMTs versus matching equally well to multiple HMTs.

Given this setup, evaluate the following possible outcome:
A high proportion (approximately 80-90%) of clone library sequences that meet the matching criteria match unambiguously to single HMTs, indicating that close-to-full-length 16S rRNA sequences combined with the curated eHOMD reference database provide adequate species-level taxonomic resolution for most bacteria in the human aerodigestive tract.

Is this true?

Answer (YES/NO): YES